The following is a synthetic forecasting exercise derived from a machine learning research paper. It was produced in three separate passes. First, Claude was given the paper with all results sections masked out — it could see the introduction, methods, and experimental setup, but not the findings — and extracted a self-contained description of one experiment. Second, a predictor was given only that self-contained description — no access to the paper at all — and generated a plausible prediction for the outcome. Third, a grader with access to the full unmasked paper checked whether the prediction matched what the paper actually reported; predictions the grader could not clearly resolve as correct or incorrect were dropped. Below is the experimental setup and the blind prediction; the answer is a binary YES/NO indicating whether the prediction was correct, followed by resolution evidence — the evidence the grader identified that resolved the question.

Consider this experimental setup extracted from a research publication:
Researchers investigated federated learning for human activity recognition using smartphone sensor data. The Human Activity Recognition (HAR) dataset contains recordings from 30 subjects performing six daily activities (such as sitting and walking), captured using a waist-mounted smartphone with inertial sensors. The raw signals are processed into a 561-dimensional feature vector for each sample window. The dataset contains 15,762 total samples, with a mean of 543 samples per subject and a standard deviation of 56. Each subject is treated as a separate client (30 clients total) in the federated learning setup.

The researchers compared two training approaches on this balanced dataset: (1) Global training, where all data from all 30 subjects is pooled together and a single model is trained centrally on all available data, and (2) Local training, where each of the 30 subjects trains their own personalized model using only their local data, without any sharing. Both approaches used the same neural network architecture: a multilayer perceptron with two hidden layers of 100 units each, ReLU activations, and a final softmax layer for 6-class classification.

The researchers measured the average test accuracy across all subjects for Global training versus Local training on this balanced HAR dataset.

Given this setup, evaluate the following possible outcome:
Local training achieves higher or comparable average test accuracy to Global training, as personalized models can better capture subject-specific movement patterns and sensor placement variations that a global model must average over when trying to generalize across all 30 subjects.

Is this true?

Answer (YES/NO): YES